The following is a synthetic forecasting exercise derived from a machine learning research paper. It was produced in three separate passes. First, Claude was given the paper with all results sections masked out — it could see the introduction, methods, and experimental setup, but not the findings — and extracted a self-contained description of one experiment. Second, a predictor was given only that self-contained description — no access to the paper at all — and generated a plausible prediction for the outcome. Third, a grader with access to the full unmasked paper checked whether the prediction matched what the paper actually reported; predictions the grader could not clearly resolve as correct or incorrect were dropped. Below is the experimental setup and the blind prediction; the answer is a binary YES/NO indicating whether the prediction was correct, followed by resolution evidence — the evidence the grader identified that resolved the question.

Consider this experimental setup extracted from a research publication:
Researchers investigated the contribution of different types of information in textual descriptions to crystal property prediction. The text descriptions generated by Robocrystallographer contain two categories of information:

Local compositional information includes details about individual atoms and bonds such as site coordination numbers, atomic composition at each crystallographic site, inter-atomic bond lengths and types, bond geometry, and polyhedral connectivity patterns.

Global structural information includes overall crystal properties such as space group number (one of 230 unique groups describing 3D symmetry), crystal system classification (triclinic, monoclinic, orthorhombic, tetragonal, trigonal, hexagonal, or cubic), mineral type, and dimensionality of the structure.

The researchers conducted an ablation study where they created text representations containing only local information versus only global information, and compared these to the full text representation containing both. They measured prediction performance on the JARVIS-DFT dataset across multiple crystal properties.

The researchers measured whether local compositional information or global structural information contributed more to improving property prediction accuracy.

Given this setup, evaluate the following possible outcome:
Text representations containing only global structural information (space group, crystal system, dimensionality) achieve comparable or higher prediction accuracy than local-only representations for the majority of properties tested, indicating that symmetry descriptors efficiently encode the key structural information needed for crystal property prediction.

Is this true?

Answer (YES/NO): YES